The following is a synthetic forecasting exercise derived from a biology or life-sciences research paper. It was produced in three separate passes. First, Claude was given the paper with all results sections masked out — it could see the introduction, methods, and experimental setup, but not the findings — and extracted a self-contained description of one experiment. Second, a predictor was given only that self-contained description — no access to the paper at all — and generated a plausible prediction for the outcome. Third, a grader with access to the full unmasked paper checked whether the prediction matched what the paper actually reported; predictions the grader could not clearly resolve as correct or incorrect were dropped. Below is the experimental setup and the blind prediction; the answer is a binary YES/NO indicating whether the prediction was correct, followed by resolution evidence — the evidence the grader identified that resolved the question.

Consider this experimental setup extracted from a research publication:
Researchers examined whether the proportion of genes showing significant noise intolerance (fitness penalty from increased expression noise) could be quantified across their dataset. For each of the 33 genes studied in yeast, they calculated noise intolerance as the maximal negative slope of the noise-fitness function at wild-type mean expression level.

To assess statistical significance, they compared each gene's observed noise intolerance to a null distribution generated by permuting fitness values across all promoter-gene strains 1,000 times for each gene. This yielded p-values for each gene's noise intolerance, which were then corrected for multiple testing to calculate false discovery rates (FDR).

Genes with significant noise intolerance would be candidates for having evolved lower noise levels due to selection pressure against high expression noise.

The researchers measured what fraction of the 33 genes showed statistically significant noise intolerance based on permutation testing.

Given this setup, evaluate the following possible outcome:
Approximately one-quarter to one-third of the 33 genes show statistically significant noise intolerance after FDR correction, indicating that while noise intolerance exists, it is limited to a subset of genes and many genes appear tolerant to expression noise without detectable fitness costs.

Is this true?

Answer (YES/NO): NO